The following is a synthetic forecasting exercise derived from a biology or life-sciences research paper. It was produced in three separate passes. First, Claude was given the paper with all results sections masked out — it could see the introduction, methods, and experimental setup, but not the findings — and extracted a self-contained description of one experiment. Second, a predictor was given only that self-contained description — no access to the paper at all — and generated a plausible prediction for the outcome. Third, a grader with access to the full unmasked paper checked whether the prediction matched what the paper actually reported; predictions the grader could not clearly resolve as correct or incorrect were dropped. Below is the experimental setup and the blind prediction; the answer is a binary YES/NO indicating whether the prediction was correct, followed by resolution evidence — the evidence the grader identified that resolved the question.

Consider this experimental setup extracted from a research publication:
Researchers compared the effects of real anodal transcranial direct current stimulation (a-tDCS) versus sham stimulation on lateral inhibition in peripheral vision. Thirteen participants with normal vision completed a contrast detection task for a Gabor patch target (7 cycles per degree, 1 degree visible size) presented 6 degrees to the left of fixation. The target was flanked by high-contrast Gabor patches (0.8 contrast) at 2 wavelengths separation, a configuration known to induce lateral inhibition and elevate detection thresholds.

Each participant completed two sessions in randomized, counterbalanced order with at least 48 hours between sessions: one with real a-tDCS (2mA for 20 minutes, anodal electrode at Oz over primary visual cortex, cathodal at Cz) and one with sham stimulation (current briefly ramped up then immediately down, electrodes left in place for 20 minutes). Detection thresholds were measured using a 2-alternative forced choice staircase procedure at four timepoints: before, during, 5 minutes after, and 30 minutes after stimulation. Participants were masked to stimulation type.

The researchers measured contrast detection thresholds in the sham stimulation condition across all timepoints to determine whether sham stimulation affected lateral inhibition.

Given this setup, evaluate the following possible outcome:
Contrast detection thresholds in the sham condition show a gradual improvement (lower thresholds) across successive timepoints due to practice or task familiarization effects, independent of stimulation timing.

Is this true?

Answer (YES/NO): NO